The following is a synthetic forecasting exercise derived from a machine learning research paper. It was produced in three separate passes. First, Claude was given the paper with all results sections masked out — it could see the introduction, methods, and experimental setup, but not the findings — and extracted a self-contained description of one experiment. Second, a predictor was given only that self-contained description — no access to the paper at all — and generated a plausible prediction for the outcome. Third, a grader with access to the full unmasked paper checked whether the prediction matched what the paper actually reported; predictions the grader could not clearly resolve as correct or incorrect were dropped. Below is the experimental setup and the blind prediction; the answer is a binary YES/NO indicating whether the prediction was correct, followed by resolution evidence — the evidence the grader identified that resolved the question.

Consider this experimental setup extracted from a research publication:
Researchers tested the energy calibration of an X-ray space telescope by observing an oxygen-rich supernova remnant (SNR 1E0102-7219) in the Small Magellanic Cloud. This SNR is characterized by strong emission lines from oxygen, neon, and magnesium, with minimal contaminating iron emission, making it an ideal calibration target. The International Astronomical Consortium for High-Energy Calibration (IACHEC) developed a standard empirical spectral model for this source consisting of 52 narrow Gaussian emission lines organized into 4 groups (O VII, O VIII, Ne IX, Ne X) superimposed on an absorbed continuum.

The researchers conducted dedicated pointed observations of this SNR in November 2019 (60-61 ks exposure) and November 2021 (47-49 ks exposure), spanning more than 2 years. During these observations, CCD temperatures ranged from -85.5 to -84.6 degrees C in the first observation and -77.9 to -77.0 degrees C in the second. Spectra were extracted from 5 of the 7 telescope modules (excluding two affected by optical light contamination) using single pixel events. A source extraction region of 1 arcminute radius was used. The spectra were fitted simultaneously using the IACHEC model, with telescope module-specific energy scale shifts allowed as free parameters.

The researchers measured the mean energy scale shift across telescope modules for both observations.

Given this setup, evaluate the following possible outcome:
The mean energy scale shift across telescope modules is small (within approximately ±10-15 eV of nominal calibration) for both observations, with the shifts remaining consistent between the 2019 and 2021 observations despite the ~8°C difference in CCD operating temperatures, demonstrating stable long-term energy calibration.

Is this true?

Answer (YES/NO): NO